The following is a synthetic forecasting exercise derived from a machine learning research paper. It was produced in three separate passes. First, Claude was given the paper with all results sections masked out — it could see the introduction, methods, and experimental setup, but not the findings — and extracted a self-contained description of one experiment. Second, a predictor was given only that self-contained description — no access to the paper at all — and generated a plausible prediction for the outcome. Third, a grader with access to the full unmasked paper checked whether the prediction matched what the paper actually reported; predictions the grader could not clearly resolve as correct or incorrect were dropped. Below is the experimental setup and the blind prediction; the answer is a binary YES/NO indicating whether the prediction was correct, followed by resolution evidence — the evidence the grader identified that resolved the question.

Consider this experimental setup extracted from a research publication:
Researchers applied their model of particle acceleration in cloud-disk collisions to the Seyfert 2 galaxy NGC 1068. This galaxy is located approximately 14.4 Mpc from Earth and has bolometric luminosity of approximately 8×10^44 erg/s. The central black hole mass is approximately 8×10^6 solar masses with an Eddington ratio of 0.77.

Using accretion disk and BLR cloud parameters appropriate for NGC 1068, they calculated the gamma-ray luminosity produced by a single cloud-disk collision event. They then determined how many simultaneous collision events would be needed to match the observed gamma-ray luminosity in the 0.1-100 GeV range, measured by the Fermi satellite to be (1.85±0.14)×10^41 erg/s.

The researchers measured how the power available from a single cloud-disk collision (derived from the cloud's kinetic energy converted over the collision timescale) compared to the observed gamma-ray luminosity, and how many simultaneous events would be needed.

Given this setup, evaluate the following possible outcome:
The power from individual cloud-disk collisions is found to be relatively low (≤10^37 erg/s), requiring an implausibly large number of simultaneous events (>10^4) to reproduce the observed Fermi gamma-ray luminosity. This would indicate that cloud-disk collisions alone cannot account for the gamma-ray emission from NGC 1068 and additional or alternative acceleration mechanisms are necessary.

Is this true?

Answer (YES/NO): NO